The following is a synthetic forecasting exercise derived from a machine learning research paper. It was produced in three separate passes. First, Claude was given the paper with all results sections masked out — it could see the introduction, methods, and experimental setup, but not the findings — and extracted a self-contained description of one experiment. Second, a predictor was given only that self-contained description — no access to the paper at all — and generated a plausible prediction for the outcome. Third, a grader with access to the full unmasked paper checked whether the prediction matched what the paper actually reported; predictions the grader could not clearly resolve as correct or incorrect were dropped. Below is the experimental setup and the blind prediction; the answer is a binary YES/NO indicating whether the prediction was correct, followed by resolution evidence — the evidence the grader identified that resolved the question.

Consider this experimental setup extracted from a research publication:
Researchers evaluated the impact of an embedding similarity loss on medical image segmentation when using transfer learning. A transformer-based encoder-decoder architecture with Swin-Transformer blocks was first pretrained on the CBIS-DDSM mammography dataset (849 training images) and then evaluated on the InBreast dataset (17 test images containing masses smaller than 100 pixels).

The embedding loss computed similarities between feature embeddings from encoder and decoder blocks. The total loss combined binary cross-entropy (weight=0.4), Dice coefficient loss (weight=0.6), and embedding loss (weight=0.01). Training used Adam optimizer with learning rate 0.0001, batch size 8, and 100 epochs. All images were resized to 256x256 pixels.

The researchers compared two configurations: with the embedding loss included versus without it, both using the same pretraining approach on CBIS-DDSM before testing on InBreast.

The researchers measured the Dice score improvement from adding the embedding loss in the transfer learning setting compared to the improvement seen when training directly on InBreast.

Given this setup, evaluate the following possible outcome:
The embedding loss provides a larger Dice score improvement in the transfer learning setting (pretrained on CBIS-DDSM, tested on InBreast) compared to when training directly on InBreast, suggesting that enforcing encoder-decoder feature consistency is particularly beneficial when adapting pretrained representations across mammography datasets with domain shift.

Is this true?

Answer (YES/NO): NO